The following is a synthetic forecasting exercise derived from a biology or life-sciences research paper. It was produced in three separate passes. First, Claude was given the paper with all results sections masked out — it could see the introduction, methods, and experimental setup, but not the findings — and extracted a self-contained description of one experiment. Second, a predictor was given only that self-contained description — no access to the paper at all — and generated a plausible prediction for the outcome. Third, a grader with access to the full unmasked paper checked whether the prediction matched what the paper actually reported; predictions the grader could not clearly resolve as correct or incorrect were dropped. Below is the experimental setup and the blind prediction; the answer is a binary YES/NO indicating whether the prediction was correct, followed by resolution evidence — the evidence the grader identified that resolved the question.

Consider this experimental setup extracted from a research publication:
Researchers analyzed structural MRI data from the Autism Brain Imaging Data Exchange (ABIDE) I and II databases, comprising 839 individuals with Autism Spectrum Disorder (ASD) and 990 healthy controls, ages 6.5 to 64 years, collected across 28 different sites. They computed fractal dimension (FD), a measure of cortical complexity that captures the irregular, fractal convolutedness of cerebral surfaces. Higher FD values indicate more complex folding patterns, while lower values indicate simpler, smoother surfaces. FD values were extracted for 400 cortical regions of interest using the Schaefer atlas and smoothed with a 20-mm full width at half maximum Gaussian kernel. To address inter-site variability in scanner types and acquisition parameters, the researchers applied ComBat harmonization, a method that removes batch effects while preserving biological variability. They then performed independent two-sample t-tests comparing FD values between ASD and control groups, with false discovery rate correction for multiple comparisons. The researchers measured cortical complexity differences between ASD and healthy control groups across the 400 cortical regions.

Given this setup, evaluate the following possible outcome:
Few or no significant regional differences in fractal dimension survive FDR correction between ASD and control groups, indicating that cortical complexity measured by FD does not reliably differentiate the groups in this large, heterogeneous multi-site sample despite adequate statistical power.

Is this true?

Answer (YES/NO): NO